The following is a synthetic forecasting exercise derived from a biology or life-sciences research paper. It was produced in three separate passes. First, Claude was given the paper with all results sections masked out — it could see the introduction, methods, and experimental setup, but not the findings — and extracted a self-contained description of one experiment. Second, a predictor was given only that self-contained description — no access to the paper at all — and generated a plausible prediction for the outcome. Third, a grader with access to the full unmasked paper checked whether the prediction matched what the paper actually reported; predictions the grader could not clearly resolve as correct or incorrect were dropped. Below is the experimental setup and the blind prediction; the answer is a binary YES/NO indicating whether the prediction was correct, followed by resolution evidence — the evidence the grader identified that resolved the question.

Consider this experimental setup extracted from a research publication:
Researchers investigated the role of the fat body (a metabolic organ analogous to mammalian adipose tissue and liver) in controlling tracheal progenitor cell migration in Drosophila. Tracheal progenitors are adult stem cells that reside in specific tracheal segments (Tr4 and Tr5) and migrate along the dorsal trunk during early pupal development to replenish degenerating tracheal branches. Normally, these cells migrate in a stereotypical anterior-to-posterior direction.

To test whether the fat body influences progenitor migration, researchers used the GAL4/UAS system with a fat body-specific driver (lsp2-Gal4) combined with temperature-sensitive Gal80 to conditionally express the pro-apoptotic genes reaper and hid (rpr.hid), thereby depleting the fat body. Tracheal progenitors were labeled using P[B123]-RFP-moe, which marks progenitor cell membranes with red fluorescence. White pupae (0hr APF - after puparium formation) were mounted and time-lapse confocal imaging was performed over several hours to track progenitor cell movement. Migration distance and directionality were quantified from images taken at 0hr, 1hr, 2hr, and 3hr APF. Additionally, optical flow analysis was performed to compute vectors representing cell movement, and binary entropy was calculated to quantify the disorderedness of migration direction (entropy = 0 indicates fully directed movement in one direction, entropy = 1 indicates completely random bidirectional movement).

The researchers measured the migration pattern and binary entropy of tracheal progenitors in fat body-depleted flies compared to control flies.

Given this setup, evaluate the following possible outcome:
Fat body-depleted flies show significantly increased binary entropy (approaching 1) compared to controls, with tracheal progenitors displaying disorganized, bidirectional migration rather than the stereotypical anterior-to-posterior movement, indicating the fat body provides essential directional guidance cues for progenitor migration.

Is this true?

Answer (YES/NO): YES